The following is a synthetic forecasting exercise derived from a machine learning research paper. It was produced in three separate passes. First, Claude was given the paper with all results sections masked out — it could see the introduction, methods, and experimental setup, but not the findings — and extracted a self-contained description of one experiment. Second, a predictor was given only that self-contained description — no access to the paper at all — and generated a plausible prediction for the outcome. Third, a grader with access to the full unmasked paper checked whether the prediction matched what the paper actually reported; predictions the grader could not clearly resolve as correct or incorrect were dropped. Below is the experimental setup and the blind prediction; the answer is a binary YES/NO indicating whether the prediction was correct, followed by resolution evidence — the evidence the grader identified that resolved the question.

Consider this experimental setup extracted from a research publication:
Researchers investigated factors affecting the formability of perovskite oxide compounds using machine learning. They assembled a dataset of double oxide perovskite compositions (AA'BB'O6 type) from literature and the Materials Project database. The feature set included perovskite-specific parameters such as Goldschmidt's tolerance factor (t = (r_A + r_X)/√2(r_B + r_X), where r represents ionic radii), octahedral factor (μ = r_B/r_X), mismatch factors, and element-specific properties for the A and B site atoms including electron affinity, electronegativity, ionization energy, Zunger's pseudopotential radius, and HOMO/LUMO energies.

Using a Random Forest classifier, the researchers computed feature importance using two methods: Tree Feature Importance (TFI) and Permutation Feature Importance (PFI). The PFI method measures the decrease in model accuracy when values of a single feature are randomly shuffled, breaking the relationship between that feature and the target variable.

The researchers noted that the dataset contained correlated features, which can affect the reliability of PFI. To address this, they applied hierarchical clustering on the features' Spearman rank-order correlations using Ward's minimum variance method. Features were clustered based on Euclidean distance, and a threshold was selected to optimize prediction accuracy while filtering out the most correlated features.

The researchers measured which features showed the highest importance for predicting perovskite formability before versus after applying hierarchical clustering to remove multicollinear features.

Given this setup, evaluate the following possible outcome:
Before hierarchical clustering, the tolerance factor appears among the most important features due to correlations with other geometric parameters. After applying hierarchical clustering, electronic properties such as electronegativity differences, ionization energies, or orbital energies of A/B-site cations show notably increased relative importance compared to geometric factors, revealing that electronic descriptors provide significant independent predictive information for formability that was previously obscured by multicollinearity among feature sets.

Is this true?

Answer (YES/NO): YES